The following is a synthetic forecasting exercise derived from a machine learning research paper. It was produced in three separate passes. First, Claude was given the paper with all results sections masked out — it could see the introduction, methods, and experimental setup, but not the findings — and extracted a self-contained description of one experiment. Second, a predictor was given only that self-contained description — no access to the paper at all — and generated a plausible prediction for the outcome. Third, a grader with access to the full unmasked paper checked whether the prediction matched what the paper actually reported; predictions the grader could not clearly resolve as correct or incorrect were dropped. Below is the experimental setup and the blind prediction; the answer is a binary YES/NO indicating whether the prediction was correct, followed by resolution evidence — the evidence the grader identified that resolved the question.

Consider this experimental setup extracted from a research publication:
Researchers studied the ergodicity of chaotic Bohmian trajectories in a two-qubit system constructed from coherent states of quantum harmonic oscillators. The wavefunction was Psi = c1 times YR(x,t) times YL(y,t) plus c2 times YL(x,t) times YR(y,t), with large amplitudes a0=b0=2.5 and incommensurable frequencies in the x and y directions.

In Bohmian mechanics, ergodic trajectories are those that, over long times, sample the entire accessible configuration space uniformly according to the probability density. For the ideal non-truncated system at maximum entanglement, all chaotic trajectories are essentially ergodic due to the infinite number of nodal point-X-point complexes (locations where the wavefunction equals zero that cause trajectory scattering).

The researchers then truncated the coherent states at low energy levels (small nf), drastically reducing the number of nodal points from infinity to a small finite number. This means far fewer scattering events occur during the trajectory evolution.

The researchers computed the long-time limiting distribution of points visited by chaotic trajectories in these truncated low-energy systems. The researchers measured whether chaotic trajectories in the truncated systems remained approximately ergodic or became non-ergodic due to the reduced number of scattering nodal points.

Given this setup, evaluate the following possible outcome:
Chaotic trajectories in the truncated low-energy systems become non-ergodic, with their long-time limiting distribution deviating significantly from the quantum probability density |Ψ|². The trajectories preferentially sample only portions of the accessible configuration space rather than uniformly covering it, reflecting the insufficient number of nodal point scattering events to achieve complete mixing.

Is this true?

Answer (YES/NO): NO